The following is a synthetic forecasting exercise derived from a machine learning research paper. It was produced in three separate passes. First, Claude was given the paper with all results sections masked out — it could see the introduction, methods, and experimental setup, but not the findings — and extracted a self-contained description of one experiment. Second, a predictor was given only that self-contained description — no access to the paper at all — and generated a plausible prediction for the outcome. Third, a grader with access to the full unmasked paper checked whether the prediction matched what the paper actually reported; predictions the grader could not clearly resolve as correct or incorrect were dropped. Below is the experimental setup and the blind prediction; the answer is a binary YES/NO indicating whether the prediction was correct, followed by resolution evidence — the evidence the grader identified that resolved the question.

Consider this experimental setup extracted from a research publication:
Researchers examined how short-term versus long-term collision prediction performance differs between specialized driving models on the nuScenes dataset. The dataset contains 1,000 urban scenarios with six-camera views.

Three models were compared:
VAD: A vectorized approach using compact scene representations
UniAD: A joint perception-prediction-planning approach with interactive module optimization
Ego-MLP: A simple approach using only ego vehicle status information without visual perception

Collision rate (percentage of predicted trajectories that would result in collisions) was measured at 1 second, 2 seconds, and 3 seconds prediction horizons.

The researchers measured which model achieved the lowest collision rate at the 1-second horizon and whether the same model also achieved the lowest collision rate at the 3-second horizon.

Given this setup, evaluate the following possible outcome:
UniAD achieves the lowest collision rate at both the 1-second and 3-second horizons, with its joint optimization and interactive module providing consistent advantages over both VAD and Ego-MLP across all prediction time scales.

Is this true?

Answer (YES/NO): NO